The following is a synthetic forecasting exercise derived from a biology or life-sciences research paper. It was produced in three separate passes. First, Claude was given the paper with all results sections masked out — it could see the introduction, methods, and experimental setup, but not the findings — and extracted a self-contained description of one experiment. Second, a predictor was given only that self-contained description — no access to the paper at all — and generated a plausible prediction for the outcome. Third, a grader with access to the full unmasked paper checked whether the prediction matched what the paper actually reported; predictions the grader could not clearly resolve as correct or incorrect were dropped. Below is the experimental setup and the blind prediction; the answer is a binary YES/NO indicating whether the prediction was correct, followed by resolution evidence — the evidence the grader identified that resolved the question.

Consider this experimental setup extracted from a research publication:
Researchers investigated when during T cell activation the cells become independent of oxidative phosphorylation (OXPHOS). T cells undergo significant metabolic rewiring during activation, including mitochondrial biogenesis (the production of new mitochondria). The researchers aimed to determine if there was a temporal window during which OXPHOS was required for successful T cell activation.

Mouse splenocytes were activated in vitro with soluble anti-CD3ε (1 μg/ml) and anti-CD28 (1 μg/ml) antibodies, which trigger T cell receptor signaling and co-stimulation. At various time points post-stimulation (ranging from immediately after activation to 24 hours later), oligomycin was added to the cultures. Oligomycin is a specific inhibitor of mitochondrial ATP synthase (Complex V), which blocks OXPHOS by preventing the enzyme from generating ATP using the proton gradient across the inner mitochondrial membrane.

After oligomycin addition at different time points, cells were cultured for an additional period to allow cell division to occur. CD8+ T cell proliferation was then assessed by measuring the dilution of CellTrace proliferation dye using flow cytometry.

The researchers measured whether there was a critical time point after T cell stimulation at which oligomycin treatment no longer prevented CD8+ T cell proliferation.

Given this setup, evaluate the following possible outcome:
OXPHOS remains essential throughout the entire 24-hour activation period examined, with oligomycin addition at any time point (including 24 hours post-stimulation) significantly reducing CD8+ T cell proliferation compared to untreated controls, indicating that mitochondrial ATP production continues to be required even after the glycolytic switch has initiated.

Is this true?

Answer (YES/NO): NO